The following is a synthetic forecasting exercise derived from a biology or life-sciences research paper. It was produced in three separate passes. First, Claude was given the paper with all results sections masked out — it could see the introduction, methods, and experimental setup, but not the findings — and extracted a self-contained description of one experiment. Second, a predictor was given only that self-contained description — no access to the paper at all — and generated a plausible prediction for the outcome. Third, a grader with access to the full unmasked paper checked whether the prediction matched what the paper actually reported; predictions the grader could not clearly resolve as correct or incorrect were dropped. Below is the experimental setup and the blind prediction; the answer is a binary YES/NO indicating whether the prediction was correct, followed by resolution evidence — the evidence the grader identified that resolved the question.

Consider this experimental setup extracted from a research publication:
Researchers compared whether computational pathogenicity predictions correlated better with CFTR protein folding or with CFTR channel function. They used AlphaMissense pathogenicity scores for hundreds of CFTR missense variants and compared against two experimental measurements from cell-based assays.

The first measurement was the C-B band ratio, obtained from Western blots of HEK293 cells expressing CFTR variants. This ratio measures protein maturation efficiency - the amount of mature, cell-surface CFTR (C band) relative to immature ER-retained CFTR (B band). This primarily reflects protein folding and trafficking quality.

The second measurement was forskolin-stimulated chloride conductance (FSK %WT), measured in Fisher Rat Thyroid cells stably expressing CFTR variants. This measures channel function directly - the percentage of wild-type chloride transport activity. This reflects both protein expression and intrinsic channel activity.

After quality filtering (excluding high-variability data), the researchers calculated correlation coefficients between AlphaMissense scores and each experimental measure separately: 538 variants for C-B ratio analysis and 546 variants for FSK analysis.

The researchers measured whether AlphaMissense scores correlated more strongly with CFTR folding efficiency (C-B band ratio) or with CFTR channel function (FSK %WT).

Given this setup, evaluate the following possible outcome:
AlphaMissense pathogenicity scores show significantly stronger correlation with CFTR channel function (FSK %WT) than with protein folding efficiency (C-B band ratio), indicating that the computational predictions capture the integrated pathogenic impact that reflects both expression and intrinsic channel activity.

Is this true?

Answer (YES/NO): YES